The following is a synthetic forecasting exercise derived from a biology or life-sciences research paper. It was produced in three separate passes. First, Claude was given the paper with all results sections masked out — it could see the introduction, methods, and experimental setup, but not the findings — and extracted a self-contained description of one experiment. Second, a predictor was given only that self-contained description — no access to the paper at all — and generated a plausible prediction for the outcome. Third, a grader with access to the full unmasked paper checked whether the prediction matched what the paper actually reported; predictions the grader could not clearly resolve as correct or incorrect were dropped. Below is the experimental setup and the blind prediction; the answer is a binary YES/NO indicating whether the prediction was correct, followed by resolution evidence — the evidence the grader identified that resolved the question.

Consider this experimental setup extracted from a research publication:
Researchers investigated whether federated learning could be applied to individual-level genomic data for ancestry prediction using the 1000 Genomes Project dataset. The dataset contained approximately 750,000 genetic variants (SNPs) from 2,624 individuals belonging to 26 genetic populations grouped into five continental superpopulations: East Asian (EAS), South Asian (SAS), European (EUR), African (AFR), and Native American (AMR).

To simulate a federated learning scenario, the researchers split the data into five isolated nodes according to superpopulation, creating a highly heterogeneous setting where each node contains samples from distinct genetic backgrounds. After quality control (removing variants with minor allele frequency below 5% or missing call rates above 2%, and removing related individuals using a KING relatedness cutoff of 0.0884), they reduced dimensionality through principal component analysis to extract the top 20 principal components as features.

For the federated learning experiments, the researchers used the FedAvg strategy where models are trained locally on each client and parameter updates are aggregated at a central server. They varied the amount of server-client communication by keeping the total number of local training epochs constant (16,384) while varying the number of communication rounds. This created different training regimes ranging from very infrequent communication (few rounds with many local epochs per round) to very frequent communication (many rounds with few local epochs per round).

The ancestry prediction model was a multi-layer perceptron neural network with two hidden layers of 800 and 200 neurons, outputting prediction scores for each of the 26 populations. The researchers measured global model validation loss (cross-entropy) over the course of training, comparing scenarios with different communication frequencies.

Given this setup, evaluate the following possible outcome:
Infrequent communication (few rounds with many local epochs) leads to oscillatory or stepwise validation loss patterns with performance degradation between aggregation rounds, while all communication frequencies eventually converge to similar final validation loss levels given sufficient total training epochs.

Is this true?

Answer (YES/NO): NO